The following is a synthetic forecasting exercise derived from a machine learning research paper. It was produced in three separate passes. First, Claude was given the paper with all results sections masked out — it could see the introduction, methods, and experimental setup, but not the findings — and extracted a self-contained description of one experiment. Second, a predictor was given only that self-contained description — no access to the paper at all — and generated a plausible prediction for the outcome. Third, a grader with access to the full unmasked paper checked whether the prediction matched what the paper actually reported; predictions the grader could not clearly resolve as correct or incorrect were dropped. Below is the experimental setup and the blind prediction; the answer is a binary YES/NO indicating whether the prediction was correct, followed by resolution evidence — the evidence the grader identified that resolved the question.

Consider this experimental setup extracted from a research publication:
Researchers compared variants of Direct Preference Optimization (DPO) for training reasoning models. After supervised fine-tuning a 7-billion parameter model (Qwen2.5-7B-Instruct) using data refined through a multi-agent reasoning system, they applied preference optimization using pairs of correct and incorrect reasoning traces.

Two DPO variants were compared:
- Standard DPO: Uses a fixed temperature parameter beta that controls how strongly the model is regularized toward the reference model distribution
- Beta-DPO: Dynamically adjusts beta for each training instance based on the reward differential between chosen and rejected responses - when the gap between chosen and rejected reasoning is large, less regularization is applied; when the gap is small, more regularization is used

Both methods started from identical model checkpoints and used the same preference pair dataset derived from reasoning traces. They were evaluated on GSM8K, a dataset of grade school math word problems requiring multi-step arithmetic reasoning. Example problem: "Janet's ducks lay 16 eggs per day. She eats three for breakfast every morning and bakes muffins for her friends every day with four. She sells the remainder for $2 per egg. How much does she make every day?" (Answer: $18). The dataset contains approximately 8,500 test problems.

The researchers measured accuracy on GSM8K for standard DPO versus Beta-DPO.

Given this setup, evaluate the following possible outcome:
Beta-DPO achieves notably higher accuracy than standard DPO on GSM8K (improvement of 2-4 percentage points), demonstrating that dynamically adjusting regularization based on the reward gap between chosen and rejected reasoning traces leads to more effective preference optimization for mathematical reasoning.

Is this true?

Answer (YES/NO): NO